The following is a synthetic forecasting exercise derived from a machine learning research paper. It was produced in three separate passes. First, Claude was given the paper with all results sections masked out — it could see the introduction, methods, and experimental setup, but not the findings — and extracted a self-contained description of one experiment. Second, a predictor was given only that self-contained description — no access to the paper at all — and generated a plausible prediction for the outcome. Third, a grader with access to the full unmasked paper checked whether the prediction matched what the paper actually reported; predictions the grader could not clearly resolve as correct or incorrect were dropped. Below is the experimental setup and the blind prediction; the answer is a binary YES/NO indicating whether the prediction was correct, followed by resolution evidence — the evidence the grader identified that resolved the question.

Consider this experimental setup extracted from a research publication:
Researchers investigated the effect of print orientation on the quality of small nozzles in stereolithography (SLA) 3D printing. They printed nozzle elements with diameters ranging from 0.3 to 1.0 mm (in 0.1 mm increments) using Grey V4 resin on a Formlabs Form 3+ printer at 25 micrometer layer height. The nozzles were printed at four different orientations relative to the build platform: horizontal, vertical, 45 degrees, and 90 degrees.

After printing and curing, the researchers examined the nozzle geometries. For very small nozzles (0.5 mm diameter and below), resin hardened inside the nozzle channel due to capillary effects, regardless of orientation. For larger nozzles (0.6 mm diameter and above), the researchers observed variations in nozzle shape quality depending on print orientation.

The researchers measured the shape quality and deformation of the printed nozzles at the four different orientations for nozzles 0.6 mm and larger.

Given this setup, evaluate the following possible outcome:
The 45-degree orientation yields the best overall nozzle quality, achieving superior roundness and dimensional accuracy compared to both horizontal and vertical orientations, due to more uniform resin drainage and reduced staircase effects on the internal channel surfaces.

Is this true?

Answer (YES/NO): NO